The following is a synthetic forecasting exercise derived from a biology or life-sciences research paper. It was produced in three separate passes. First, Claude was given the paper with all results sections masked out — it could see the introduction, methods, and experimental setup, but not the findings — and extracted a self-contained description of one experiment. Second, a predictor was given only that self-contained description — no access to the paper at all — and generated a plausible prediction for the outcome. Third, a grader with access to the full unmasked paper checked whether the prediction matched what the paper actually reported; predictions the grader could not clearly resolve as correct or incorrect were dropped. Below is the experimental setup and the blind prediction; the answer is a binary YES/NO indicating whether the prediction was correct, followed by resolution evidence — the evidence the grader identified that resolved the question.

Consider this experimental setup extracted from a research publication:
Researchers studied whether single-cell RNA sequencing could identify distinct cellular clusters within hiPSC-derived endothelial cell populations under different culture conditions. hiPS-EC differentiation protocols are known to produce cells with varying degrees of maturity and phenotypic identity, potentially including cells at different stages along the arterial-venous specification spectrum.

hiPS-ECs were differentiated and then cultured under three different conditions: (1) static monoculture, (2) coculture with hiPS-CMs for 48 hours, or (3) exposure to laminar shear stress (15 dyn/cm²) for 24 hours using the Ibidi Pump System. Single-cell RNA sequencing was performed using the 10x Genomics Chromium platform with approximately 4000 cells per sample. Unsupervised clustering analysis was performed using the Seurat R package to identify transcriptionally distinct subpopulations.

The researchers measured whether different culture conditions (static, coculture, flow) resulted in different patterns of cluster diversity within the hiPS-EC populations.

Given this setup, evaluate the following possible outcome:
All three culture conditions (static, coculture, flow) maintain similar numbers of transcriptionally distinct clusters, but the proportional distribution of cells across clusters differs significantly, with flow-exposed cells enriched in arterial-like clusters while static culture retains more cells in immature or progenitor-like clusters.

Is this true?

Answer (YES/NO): NO